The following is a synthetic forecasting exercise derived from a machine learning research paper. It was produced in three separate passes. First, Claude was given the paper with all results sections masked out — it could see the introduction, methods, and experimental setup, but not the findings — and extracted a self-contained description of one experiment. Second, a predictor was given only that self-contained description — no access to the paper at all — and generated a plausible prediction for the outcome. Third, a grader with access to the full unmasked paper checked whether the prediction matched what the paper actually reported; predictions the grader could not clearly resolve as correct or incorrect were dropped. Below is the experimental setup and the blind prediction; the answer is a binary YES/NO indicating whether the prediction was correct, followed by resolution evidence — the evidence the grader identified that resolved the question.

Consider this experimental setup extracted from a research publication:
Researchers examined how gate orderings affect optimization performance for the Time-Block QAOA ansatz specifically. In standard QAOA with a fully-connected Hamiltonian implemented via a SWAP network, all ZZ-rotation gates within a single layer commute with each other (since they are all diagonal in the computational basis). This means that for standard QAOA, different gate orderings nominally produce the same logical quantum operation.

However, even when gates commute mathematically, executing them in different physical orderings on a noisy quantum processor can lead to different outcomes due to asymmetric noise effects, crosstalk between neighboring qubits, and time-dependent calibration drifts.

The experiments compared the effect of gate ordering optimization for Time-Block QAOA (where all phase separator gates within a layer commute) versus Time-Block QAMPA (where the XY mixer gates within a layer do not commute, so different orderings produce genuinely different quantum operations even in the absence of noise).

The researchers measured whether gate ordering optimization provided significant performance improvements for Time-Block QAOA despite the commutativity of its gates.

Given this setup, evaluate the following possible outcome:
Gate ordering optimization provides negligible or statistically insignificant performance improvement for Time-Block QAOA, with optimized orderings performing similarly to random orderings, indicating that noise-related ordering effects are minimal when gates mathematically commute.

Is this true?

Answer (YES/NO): NO